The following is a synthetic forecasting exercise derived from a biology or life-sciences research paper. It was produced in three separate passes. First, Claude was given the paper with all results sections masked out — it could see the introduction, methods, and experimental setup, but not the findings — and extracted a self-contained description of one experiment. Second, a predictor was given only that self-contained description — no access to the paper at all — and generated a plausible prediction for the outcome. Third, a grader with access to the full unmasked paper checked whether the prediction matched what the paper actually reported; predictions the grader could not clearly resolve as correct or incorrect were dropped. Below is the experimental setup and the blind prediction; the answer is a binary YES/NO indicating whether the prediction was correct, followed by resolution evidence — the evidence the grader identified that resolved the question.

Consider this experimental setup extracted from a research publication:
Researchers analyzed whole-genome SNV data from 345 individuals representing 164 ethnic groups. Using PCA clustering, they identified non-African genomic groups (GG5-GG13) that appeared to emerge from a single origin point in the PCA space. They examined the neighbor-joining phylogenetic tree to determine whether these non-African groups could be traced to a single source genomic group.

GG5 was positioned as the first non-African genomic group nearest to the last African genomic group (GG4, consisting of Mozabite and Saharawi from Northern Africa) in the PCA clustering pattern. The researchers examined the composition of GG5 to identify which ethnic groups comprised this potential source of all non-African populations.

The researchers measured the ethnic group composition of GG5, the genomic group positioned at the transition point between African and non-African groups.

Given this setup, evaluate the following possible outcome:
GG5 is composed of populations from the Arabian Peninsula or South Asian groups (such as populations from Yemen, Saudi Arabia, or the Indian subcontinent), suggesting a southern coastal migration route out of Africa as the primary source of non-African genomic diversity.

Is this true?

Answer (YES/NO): NO